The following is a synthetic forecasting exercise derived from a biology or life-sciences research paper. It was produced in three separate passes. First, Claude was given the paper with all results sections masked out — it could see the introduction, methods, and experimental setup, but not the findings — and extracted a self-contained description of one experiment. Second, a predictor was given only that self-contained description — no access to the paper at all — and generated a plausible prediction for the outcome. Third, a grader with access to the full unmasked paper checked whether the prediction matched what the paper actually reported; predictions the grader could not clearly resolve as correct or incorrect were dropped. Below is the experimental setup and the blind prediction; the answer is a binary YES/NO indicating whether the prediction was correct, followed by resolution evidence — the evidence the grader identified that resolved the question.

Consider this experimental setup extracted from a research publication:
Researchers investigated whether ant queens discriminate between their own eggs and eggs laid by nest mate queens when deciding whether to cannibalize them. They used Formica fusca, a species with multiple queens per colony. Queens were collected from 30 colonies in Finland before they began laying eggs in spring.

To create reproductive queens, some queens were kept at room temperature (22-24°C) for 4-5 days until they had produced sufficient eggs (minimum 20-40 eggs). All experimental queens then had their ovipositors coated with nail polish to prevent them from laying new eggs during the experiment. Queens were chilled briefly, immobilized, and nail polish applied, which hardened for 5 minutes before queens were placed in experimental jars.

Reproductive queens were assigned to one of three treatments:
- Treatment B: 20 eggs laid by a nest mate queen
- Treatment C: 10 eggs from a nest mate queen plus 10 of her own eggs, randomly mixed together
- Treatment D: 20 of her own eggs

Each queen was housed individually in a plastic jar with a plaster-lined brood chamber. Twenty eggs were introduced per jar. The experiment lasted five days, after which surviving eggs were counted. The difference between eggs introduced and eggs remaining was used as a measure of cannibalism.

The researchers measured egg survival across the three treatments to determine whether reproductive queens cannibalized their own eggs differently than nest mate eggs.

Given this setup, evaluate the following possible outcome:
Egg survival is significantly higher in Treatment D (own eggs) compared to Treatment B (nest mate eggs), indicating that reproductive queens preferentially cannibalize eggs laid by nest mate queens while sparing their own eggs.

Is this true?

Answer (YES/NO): NO